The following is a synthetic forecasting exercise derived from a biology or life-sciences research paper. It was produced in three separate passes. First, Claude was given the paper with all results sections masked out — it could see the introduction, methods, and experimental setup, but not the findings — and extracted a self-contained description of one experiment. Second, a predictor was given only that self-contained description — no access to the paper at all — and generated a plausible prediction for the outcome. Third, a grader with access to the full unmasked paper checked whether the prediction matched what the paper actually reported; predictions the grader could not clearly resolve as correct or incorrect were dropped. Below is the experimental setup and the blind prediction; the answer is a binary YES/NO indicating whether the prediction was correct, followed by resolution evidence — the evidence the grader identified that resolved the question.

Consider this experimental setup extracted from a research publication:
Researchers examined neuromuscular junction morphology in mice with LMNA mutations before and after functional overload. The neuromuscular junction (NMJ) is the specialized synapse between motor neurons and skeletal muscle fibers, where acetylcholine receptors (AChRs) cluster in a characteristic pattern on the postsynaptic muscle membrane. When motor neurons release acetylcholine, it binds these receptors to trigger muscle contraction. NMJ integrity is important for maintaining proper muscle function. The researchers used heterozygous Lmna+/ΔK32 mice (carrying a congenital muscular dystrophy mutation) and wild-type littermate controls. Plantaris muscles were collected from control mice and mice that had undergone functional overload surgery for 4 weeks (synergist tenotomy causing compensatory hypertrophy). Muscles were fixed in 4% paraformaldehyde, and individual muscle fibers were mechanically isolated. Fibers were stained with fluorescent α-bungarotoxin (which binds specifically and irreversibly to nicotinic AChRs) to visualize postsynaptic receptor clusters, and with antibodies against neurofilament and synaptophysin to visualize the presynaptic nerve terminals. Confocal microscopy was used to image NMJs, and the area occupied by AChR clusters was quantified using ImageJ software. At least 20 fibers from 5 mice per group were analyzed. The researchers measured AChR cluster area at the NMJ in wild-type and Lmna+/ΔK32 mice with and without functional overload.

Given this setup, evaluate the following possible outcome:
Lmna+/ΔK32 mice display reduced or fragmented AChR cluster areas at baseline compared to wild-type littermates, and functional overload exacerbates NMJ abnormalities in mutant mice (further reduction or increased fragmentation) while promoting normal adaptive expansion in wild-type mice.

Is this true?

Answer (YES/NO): NO